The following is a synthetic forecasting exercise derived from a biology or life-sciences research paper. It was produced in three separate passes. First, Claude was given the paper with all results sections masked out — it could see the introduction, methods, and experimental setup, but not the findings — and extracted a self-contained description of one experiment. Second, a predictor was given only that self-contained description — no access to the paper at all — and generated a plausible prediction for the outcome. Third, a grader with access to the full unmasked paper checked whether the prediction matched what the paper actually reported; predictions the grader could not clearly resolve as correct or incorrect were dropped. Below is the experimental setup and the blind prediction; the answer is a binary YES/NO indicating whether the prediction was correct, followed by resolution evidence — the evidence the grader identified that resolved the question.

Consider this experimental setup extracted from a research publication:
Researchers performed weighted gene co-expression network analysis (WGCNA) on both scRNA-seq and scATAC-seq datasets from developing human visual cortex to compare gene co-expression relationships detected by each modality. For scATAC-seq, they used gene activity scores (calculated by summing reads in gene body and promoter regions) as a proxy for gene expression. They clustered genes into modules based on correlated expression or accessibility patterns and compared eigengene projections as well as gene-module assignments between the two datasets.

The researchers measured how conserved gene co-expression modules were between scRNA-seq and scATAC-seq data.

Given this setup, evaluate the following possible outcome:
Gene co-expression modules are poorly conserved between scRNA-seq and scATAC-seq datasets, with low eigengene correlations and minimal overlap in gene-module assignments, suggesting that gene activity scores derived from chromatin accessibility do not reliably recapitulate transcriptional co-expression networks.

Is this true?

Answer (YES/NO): NO